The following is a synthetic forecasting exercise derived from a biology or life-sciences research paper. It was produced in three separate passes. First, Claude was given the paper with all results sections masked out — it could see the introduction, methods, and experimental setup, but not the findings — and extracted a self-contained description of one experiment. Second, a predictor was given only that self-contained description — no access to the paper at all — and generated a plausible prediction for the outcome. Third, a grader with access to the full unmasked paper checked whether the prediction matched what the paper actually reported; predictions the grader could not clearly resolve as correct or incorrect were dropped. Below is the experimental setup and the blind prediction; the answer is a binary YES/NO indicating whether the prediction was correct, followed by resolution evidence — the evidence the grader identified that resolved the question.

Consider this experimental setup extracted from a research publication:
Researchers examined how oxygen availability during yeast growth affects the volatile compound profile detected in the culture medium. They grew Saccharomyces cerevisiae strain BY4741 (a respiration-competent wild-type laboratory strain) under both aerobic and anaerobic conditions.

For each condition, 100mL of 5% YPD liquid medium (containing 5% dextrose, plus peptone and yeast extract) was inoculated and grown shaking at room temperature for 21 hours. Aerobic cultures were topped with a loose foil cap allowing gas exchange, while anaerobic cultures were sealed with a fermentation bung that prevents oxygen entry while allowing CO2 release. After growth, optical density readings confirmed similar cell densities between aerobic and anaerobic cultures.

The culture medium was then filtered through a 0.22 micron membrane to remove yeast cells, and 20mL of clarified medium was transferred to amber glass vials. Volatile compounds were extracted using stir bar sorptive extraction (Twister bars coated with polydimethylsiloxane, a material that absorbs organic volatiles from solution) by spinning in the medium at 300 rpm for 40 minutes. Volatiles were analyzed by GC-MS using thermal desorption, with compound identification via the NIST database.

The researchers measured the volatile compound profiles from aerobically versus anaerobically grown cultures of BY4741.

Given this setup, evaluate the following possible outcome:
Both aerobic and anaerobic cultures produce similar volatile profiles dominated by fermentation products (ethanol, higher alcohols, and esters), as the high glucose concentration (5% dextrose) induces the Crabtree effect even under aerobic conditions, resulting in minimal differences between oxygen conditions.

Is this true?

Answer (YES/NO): NO